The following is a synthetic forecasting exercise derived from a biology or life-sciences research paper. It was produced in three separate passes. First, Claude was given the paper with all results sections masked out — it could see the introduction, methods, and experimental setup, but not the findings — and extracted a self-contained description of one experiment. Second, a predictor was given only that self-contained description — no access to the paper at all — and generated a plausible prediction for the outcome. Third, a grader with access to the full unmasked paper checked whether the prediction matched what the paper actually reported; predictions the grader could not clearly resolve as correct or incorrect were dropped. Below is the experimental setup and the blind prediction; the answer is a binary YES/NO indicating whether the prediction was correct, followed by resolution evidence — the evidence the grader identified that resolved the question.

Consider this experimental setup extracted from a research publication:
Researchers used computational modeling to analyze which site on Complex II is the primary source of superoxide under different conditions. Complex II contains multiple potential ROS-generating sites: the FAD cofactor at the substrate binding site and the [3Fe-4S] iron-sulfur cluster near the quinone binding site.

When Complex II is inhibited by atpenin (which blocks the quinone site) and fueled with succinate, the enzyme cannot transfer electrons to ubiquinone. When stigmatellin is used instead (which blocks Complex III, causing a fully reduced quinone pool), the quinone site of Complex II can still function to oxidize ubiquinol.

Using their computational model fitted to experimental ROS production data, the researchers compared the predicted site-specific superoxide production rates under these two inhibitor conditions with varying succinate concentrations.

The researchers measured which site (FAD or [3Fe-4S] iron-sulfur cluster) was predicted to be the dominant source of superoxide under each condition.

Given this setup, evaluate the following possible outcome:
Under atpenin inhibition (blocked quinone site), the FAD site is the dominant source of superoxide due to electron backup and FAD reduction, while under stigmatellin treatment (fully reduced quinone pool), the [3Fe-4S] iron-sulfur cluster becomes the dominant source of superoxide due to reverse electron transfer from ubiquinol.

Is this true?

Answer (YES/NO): NO